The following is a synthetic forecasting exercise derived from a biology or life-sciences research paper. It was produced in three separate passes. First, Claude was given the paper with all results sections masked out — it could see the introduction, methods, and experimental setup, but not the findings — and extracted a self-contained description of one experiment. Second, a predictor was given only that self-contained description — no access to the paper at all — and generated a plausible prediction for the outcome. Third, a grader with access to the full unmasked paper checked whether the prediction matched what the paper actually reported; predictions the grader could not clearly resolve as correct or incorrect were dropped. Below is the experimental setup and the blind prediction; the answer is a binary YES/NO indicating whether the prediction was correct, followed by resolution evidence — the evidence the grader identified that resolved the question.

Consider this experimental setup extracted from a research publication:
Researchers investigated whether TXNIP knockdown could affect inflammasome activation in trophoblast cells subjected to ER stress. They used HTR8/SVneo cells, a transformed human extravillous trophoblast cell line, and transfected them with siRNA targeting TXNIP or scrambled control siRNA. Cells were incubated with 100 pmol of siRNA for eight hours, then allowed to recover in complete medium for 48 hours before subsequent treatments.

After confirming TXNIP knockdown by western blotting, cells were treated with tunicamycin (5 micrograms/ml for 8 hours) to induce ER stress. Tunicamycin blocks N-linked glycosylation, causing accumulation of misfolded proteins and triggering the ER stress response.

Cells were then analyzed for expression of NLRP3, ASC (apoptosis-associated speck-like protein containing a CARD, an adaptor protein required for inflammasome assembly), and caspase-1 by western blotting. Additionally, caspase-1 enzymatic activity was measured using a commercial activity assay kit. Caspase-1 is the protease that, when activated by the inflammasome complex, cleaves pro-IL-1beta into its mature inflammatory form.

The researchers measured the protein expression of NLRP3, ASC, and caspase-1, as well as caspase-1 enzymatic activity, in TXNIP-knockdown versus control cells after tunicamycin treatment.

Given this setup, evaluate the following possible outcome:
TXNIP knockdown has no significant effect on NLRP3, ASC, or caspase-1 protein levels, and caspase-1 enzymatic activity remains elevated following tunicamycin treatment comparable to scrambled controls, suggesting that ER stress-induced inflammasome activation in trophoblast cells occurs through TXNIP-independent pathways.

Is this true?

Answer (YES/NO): NO